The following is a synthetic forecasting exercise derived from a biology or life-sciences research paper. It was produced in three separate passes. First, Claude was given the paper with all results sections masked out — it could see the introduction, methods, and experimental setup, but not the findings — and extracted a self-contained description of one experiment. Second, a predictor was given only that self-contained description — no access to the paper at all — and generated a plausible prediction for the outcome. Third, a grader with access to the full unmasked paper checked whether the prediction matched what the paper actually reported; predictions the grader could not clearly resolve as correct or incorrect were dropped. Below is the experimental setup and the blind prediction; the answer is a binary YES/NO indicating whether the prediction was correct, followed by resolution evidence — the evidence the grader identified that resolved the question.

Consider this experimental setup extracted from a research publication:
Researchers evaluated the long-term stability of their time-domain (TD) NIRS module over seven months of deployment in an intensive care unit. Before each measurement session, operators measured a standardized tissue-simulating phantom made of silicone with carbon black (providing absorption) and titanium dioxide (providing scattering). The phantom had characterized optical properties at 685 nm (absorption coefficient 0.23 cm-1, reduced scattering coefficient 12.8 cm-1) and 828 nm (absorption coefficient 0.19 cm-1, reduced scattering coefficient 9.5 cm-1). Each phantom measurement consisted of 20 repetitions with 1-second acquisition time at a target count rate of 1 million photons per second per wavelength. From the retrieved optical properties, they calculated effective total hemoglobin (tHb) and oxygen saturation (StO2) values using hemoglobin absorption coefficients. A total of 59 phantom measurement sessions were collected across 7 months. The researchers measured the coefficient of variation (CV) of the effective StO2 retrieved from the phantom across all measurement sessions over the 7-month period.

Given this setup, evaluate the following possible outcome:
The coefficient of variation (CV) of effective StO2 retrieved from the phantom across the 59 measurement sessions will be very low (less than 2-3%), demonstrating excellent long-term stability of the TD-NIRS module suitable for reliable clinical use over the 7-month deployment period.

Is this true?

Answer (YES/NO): YES